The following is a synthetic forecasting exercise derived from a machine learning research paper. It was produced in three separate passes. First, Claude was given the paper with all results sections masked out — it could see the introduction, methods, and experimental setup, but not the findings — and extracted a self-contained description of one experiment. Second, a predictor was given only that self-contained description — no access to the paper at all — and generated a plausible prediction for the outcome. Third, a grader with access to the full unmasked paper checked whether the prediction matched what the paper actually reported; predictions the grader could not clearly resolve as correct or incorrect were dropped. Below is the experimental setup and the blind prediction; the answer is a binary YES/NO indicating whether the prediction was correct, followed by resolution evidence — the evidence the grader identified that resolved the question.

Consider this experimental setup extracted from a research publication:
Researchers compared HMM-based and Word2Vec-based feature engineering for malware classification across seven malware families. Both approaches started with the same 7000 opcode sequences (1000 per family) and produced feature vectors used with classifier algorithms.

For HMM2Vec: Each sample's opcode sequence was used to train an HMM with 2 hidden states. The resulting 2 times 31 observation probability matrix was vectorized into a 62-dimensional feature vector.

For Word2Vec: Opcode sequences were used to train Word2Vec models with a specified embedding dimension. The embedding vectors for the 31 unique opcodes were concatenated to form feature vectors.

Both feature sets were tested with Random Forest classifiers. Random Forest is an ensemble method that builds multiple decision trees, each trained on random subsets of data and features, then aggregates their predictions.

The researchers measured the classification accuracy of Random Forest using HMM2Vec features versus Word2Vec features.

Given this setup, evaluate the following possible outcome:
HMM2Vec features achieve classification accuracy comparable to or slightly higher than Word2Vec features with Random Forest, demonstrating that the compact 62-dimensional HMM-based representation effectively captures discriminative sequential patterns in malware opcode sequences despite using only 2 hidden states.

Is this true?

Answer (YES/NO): YES